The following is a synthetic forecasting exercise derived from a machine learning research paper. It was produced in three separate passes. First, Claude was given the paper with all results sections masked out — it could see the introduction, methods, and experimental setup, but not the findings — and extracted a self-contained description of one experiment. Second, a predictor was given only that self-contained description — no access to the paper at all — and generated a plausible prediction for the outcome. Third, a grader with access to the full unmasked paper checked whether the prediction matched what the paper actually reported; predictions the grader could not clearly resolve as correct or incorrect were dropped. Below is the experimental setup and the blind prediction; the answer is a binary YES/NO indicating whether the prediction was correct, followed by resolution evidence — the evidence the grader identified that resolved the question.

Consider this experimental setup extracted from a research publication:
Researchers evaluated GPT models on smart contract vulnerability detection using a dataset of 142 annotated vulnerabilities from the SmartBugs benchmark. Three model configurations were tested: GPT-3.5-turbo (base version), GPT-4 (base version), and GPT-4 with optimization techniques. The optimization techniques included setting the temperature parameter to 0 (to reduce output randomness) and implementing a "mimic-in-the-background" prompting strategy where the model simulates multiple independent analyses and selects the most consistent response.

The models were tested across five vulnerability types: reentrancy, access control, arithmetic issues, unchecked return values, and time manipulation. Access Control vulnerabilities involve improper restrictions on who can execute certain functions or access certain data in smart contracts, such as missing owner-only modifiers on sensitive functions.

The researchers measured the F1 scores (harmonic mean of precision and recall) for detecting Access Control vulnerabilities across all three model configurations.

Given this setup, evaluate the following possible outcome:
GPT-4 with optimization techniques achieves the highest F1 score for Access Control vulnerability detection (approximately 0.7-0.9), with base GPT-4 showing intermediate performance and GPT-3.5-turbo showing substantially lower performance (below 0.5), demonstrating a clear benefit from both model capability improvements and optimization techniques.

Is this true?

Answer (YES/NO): NO